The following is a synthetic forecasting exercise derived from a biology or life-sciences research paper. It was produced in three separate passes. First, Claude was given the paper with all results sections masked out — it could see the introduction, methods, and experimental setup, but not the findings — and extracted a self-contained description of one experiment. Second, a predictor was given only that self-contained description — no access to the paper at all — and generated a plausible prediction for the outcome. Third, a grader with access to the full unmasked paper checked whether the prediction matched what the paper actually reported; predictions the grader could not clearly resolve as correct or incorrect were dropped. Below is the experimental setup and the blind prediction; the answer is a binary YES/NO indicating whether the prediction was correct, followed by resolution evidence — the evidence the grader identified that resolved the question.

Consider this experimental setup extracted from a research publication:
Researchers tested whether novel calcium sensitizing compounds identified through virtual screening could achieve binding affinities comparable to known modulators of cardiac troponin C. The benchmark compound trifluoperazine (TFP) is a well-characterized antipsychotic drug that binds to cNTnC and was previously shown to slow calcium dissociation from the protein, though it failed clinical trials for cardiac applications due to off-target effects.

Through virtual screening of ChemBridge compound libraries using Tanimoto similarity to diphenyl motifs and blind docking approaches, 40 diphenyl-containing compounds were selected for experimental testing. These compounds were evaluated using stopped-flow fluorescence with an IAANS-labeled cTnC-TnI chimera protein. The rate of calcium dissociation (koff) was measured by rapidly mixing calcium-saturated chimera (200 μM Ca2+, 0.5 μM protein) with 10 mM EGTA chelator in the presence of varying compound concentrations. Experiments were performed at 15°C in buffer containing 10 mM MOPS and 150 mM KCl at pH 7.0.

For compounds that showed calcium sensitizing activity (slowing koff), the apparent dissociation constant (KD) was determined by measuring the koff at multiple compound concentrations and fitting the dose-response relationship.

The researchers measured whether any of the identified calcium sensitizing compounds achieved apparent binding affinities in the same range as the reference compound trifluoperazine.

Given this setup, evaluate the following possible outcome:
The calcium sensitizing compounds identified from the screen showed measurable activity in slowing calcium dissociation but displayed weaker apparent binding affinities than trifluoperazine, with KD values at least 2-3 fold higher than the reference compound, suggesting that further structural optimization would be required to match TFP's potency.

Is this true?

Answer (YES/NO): NO